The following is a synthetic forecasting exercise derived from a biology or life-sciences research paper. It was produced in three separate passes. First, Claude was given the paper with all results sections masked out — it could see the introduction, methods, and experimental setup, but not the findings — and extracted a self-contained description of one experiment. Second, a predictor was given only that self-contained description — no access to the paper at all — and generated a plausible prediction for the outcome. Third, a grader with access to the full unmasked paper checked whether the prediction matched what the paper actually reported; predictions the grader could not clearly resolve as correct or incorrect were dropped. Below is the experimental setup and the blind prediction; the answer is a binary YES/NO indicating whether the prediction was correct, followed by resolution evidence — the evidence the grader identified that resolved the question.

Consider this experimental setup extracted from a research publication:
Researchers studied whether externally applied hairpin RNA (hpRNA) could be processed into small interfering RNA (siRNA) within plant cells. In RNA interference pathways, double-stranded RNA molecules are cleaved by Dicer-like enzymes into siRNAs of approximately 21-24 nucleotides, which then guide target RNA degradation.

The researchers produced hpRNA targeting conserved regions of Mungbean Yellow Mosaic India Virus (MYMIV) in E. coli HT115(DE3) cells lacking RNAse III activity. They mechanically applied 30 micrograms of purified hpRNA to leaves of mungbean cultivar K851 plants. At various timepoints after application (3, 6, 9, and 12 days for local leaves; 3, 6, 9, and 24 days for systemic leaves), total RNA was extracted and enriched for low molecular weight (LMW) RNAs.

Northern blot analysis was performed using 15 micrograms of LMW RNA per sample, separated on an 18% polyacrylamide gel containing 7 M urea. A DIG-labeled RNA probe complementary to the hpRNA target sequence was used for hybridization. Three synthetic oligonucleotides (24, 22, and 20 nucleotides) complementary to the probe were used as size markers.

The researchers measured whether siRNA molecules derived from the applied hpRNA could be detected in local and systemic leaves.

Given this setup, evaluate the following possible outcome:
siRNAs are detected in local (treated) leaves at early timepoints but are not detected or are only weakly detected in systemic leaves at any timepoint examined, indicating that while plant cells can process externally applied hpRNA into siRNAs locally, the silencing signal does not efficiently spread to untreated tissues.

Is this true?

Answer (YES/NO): NO